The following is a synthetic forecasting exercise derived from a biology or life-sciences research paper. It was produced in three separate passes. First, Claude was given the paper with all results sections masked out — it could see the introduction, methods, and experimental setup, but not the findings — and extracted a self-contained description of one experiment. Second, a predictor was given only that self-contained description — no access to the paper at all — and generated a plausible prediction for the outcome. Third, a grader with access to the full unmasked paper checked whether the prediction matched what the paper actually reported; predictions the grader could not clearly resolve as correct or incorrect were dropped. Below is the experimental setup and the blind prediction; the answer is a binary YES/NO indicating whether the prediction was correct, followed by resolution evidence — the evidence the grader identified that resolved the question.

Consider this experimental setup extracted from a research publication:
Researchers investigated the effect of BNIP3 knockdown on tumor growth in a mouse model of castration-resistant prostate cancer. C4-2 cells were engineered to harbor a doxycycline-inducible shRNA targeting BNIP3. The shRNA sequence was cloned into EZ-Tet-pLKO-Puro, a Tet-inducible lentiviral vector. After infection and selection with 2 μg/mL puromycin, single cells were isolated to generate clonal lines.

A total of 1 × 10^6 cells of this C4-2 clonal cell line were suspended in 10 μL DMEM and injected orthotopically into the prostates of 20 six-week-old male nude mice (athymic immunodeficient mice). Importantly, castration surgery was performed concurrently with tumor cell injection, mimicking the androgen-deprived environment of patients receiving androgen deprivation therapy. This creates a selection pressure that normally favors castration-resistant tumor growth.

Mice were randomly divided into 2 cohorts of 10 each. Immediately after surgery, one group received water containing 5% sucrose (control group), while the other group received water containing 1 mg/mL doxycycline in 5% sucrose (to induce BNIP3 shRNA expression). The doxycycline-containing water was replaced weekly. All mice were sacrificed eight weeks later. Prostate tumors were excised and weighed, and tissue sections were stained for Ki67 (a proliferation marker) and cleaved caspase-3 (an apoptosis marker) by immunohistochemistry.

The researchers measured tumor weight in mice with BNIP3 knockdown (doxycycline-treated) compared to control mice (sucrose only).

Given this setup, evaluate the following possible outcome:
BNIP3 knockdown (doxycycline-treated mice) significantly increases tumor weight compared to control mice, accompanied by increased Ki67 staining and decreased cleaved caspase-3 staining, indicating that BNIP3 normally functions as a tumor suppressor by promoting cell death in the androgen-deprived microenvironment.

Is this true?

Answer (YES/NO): NO